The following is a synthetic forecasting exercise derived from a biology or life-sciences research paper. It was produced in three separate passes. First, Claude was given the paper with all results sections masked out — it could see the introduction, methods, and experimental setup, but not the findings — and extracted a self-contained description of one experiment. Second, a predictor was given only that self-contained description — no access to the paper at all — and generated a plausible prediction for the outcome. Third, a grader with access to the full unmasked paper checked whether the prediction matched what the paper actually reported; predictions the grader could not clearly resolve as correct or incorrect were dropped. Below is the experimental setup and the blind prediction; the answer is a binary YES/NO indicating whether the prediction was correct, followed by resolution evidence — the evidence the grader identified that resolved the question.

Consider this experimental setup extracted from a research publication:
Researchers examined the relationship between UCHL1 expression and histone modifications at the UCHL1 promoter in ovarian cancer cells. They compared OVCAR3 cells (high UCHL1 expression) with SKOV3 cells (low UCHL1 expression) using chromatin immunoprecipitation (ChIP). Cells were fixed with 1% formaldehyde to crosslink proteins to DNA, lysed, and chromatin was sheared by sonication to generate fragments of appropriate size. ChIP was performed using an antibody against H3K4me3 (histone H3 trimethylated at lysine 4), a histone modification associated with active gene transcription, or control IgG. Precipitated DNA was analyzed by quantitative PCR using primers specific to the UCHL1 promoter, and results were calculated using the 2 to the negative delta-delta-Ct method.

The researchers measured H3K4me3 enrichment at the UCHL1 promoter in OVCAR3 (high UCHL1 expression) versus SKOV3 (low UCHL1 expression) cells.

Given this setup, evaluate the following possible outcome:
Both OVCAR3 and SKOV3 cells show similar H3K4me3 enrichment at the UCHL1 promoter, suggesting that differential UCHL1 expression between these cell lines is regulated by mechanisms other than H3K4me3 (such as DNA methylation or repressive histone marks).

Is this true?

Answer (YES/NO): NO